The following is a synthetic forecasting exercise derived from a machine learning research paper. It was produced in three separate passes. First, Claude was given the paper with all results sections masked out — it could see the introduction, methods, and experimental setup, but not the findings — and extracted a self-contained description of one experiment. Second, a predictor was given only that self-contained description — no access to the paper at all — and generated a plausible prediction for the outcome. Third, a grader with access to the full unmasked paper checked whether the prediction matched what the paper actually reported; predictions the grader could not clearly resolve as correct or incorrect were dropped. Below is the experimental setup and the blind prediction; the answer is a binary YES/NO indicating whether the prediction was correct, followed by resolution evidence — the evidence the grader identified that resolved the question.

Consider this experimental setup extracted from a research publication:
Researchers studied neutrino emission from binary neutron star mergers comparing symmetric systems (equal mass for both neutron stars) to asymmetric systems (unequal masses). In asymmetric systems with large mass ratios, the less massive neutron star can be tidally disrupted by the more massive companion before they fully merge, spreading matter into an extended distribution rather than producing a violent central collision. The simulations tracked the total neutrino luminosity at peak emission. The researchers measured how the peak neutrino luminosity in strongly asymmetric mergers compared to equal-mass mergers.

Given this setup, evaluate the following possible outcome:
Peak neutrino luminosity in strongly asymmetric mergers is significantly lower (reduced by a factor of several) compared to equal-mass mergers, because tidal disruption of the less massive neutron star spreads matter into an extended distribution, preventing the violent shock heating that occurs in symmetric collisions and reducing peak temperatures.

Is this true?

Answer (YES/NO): YES